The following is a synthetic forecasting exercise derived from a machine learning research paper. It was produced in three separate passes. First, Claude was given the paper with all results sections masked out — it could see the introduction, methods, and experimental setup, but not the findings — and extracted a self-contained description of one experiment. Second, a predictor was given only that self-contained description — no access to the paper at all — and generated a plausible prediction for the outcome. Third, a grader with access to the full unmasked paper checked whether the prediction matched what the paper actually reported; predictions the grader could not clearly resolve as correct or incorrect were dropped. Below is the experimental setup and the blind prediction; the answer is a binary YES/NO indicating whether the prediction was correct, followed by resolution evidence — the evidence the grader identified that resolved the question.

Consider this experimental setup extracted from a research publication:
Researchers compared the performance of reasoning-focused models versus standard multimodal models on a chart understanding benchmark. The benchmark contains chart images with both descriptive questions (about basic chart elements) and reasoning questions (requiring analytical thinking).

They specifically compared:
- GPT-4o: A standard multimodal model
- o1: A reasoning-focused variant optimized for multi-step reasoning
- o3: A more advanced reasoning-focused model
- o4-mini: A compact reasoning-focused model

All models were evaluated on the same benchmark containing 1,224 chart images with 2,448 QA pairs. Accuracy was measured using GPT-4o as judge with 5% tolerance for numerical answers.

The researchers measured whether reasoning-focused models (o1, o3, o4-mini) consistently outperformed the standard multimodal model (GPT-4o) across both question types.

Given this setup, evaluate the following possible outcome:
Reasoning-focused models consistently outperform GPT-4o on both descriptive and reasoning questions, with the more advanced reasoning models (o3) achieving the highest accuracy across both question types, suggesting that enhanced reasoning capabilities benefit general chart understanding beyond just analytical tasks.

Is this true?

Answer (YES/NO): NO